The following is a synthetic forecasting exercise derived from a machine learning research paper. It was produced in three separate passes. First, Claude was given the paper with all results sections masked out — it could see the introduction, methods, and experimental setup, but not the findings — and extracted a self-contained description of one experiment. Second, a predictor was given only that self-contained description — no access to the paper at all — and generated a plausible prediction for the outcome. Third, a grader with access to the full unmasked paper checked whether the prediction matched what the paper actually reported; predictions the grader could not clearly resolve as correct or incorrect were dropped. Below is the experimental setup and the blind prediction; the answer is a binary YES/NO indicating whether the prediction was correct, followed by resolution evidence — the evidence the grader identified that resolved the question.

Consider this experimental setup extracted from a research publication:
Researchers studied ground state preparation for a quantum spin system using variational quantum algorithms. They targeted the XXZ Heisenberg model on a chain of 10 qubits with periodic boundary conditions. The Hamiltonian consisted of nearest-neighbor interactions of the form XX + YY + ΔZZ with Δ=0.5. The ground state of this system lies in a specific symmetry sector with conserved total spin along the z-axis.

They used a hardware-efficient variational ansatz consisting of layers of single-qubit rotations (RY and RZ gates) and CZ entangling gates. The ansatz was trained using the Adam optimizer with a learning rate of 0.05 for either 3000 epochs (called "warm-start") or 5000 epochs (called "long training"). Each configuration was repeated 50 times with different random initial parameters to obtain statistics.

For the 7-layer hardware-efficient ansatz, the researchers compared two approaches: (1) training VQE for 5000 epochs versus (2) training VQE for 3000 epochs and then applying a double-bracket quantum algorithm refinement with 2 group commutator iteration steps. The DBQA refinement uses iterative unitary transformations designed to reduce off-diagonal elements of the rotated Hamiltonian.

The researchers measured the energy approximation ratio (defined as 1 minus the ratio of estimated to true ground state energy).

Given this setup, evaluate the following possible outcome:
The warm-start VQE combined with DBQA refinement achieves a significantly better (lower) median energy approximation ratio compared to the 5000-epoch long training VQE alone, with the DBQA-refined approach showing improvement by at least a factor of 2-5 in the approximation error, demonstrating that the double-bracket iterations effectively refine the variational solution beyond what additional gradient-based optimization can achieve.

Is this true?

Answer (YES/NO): NO